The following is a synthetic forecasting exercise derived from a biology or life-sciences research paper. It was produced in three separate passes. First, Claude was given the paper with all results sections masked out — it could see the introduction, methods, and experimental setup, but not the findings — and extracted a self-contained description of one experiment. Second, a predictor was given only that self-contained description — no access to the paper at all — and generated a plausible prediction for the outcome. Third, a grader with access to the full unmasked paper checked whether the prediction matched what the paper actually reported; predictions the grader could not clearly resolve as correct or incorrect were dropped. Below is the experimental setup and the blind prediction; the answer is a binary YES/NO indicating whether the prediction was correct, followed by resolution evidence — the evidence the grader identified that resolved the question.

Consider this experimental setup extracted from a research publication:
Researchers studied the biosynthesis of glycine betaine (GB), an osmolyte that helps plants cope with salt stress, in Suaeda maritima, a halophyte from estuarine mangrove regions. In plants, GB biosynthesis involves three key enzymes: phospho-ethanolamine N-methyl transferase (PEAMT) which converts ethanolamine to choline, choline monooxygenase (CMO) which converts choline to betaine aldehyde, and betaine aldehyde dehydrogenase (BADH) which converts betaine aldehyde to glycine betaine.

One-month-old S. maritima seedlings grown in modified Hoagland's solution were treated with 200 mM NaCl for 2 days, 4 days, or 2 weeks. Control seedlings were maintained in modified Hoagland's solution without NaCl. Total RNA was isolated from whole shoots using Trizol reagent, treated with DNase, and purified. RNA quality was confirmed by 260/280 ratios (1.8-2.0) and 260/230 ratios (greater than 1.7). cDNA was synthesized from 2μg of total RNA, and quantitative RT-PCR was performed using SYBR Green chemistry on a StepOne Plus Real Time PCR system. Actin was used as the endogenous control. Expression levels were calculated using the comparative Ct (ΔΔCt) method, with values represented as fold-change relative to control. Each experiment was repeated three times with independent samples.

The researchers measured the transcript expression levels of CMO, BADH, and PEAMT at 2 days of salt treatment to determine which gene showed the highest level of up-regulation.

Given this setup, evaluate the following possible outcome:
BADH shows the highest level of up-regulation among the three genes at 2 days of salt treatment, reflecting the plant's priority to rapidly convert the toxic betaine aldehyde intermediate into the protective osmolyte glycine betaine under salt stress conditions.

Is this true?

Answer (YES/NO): NO